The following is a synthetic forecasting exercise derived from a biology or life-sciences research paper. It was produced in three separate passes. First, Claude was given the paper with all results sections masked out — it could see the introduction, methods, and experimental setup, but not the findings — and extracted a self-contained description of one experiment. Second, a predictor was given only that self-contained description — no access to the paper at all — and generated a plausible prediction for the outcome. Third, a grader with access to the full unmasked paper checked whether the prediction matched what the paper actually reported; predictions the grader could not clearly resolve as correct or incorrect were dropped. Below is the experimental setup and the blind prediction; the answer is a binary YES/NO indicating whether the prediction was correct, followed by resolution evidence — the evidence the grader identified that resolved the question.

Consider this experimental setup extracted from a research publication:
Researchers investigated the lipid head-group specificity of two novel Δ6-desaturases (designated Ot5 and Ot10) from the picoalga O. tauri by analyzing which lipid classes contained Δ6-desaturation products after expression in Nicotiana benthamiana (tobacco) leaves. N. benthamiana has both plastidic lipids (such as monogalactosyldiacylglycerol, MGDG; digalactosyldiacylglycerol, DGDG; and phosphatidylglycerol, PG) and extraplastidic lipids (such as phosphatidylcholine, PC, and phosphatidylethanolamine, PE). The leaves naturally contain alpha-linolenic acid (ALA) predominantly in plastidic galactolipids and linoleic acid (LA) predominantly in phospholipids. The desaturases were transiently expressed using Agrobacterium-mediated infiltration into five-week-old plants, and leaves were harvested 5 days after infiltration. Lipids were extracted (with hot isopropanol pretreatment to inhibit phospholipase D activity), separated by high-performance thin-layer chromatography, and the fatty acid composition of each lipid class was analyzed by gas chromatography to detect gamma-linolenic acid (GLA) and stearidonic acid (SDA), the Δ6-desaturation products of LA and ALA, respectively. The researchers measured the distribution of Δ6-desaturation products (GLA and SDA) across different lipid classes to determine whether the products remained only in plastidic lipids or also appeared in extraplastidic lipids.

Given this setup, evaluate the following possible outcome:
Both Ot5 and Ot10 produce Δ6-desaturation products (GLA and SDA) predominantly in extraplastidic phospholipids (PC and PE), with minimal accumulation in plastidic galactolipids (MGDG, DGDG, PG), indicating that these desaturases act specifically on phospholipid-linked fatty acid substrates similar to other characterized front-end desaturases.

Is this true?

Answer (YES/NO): NO